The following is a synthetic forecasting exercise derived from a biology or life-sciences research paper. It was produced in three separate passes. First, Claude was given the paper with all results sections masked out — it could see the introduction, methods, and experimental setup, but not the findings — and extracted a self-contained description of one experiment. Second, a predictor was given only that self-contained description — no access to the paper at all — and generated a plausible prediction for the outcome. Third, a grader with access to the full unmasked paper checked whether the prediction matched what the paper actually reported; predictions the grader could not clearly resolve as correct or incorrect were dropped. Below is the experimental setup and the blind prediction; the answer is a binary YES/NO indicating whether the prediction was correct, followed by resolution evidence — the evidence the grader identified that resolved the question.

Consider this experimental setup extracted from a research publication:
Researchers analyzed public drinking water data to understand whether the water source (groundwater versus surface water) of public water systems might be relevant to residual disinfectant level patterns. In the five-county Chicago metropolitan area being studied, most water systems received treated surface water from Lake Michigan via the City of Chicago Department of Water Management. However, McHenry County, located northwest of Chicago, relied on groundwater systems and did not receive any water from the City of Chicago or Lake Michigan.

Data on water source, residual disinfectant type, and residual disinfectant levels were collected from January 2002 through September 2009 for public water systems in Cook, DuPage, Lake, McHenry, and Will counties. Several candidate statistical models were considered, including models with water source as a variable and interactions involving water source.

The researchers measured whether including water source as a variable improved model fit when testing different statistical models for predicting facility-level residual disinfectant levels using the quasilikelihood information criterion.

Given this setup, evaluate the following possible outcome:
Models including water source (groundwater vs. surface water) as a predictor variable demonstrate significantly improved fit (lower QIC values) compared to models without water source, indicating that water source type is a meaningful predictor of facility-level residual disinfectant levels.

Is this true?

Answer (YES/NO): NO